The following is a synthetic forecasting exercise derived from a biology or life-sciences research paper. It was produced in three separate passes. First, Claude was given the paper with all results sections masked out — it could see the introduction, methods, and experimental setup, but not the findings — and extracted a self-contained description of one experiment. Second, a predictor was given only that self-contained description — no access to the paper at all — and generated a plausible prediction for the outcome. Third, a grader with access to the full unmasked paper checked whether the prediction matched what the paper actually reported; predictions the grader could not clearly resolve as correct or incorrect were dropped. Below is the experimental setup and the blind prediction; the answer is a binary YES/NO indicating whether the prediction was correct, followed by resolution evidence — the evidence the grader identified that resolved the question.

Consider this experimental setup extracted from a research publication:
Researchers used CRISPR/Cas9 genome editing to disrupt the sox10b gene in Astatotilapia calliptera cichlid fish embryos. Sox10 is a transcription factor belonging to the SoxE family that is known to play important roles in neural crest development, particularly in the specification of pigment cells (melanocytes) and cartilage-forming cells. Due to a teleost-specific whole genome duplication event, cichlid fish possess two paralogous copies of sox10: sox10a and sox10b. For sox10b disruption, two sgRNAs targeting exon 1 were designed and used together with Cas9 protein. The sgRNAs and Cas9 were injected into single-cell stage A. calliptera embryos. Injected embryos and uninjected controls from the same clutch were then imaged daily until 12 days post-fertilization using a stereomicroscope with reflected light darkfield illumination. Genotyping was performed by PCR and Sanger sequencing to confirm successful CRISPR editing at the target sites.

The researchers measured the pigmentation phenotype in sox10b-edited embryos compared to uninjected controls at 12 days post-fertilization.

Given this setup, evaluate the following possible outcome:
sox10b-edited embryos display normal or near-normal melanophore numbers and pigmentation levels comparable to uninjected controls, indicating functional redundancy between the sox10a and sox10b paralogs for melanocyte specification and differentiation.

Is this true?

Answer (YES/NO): NO